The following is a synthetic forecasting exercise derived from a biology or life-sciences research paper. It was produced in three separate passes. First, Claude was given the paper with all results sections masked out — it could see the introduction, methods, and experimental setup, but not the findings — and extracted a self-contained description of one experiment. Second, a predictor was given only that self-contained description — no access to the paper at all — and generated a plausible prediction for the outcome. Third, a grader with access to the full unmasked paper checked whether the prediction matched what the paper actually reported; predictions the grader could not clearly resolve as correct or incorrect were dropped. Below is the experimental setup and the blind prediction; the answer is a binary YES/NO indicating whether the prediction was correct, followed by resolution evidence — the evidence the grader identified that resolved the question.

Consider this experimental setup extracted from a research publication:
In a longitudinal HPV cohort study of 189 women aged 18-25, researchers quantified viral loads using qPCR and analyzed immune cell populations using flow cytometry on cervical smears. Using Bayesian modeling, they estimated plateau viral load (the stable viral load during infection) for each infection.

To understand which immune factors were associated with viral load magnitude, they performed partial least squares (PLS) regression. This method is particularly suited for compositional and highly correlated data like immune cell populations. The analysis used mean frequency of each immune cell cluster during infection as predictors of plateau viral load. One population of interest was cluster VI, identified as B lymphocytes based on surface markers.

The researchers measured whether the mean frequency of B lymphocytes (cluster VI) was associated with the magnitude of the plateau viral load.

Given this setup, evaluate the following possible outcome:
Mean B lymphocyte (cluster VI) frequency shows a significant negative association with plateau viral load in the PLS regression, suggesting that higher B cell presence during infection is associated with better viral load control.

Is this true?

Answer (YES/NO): YES